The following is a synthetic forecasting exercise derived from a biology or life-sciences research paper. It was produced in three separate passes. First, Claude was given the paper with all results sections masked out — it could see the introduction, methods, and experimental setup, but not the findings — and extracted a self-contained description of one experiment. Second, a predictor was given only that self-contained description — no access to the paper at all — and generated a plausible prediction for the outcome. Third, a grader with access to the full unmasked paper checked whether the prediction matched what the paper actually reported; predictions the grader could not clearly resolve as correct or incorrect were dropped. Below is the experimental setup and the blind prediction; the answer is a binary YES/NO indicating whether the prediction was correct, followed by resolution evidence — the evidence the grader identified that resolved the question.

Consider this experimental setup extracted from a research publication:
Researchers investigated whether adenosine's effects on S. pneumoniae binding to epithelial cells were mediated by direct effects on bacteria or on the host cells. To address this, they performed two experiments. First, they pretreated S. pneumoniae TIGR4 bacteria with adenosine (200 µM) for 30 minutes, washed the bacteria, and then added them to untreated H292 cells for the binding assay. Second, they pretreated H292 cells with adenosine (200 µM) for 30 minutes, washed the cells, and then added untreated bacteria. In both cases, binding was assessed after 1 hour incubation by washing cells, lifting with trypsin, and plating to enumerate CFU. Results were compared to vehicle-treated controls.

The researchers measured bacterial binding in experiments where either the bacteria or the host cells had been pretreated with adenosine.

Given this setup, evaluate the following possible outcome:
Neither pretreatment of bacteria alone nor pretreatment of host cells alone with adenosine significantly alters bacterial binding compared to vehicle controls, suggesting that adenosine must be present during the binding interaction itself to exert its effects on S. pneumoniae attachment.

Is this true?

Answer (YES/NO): NO